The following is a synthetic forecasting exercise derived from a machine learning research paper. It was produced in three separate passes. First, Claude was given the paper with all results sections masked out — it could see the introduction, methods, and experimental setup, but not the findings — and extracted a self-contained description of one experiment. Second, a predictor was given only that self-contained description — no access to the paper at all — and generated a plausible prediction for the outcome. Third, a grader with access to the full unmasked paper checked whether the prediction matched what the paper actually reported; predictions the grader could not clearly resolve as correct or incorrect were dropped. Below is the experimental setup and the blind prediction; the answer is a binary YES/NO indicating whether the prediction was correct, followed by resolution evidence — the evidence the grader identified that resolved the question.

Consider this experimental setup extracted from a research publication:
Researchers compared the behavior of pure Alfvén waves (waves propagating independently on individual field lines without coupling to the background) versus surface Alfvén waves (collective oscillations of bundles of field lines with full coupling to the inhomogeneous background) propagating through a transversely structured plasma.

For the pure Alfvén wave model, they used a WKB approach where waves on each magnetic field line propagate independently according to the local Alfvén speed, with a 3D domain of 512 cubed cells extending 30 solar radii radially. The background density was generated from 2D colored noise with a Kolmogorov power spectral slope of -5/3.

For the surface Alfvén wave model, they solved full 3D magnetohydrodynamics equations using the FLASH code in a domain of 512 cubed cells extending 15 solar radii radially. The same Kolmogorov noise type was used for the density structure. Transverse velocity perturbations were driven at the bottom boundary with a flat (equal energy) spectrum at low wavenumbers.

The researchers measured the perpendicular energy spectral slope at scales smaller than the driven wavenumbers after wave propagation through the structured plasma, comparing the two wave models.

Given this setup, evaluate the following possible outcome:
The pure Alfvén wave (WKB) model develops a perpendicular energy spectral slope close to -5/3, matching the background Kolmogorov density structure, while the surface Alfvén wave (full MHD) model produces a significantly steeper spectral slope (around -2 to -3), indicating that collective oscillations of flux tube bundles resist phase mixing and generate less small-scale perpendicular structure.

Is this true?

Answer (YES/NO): NO